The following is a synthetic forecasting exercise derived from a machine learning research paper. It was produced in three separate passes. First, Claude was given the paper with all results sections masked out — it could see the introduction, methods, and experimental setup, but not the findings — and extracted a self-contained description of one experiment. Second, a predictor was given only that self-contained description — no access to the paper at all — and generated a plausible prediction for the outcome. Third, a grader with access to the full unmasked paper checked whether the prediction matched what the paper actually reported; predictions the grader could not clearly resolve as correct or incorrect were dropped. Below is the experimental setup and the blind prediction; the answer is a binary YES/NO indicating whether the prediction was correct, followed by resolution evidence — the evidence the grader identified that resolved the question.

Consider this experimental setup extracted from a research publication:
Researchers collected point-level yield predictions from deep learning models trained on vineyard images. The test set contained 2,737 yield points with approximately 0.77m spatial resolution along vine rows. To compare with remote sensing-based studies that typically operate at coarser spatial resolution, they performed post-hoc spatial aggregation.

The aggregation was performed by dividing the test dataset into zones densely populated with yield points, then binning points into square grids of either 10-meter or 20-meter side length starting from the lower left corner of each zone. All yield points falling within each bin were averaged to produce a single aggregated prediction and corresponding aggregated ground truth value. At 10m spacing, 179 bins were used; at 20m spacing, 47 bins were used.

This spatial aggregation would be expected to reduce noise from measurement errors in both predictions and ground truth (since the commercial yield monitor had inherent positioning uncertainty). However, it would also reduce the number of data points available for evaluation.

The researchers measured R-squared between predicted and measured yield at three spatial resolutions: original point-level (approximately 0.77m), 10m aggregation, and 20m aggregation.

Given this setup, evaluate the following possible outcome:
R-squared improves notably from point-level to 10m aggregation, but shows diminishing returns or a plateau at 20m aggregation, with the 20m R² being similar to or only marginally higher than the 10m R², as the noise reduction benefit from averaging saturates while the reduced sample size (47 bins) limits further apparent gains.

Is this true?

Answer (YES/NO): NO